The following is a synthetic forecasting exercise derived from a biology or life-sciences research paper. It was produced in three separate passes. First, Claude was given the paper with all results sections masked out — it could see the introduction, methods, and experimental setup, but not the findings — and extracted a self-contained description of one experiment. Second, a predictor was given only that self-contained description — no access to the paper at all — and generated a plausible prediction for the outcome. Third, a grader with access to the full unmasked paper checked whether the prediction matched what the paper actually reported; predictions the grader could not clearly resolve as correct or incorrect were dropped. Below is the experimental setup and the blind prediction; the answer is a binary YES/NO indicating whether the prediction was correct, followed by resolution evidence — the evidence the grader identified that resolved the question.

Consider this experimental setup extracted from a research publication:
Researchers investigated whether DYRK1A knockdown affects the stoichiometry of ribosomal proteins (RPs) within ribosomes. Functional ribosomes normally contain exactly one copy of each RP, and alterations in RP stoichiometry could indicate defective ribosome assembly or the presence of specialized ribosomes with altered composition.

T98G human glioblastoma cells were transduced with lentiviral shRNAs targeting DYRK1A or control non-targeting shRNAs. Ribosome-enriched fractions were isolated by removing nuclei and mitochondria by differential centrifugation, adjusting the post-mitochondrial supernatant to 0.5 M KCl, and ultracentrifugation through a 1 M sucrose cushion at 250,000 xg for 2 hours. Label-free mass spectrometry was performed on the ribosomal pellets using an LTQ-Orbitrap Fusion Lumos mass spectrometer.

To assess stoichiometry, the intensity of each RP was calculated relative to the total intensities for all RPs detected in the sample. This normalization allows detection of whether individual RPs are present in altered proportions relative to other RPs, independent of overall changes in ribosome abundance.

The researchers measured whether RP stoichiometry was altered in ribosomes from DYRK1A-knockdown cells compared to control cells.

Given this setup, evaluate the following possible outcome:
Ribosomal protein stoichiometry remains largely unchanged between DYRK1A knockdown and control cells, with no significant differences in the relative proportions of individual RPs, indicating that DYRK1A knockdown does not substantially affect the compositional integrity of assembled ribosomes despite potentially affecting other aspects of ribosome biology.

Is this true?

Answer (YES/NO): NO